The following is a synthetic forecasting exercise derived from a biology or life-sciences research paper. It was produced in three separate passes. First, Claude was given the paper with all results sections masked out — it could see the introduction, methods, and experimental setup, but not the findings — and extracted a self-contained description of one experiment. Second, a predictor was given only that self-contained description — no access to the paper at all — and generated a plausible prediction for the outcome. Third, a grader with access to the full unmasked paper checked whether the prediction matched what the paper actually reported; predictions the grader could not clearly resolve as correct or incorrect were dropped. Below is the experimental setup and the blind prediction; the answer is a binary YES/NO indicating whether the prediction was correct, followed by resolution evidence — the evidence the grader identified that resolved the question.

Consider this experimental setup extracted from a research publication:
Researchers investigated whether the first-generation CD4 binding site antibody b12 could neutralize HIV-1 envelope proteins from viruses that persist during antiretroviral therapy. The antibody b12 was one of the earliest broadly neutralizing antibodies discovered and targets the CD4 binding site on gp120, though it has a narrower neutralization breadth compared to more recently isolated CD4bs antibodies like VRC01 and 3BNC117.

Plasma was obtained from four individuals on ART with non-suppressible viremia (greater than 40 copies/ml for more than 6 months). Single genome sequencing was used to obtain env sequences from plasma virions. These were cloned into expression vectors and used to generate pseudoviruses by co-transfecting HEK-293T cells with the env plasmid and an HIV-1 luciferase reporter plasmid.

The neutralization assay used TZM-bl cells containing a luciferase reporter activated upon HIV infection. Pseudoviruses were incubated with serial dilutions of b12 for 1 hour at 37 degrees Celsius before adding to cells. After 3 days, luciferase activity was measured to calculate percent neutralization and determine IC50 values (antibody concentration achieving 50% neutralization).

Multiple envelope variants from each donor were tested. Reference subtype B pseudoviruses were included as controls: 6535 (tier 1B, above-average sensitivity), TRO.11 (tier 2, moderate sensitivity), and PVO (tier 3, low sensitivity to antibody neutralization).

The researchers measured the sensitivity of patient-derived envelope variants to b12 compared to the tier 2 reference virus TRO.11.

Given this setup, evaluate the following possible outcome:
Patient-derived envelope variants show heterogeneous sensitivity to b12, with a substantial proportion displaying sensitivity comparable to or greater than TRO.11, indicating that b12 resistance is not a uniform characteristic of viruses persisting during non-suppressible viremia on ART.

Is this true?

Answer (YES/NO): NO